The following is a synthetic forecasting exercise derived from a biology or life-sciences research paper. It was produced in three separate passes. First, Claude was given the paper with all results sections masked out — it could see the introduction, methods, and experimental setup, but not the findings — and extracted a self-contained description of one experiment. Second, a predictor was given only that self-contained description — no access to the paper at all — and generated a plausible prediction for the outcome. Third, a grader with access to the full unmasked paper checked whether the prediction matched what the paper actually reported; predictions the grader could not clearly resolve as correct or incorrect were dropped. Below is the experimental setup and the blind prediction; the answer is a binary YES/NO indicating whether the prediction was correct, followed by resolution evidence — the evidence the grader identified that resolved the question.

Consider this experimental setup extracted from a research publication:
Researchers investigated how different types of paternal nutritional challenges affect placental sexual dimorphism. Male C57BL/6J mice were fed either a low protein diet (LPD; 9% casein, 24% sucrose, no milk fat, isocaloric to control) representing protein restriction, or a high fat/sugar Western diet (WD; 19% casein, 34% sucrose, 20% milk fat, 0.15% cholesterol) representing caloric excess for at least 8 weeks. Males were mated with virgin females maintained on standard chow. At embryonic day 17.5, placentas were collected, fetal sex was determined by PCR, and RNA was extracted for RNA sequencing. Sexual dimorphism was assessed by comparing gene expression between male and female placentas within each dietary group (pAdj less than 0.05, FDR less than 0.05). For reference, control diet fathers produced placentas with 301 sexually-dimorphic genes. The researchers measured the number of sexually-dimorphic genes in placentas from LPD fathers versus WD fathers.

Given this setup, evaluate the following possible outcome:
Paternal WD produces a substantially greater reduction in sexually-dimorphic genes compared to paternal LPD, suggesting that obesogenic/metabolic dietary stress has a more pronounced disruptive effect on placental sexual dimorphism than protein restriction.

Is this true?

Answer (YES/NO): NO